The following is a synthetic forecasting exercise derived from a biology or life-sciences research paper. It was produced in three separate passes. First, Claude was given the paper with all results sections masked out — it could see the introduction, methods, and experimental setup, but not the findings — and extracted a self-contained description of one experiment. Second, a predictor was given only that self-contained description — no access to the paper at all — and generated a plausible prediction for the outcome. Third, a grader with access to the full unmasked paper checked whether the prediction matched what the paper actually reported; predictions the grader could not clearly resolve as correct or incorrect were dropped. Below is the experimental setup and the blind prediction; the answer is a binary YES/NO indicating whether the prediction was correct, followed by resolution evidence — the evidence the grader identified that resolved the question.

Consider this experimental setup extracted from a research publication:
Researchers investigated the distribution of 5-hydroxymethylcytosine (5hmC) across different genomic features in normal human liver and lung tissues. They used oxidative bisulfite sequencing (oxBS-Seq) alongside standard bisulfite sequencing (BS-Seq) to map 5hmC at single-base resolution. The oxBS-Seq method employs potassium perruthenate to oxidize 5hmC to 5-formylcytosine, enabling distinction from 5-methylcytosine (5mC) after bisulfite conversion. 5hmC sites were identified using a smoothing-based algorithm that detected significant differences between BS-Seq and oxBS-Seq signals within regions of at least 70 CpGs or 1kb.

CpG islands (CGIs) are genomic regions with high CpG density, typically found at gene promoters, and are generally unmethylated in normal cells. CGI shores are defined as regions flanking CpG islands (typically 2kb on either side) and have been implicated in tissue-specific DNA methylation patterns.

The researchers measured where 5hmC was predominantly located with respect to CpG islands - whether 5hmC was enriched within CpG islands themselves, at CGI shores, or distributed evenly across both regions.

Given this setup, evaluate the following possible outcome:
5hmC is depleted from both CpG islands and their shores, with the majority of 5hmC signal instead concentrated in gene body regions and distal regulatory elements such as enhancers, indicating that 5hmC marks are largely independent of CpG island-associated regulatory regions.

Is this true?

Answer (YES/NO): NO